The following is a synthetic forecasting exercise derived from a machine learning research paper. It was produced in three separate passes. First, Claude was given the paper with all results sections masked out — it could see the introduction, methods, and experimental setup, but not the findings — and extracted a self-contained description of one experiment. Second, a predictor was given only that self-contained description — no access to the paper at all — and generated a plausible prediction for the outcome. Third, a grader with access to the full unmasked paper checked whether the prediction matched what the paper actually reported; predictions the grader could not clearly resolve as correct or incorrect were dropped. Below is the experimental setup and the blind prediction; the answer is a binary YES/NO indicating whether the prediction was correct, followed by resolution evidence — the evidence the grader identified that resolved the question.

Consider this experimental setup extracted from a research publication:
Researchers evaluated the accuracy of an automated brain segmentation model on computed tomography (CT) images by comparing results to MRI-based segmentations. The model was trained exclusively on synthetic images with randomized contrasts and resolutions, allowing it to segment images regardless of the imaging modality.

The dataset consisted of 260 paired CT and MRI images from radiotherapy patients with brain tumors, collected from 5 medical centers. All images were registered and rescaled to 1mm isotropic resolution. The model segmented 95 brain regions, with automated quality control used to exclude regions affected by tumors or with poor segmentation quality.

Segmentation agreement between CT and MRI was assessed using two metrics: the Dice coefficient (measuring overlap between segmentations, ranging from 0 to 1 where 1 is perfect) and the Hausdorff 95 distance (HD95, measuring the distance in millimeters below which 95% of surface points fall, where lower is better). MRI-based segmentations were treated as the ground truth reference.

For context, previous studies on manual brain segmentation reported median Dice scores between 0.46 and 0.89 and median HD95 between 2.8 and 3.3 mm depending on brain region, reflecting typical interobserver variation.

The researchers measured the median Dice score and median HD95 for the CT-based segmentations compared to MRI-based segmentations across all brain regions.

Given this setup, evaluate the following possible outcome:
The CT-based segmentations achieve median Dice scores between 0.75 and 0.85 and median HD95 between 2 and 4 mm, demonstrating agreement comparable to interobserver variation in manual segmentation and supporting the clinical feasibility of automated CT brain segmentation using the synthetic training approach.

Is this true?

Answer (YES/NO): YES